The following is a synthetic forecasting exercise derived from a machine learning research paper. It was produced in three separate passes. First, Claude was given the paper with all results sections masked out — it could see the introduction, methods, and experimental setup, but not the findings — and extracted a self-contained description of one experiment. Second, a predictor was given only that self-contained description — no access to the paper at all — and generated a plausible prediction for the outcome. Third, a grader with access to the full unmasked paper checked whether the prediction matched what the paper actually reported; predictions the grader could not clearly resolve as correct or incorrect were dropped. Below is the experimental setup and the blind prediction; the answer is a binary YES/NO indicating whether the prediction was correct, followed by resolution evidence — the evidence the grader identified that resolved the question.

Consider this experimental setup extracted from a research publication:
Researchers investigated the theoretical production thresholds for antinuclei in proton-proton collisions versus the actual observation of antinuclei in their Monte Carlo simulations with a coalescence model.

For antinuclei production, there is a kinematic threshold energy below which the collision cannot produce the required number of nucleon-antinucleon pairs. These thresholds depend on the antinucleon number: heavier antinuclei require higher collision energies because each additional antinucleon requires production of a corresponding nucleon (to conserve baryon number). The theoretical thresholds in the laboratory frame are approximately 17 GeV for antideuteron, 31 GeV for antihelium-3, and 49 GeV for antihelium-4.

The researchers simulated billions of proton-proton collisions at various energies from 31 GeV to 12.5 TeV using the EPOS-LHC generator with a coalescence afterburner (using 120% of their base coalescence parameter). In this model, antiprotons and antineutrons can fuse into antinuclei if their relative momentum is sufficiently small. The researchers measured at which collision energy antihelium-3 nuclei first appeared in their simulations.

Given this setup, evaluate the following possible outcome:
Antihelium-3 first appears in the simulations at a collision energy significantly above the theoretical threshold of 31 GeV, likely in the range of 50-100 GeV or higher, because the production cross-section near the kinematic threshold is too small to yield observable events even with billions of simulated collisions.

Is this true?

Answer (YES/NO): YES